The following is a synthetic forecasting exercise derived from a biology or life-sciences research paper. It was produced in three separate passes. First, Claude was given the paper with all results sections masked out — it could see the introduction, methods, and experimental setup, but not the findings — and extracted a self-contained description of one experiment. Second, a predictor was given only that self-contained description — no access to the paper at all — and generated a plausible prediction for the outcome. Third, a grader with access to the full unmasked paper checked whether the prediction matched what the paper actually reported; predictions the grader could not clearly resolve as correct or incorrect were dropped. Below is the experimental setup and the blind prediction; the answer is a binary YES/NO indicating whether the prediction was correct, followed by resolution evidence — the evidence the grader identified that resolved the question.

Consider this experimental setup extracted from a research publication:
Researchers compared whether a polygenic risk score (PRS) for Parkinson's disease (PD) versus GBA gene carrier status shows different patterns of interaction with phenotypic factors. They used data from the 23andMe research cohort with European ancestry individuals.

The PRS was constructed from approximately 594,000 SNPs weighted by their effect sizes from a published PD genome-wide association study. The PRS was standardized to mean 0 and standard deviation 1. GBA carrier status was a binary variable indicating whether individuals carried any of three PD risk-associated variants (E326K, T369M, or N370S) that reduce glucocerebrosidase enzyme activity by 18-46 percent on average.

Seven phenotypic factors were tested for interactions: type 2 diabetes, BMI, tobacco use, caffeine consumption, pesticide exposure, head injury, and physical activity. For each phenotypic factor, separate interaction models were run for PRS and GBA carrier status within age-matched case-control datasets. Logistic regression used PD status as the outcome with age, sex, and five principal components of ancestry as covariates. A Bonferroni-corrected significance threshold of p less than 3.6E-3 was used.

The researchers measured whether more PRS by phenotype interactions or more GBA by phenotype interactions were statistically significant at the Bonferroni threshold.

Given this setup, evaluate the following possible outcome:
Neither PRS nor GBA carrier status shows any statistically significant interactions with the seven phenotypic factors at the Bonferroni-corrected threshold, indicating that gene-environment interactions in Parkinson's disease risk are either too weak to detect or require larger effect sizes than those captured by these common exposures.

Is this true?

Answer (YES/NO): NO